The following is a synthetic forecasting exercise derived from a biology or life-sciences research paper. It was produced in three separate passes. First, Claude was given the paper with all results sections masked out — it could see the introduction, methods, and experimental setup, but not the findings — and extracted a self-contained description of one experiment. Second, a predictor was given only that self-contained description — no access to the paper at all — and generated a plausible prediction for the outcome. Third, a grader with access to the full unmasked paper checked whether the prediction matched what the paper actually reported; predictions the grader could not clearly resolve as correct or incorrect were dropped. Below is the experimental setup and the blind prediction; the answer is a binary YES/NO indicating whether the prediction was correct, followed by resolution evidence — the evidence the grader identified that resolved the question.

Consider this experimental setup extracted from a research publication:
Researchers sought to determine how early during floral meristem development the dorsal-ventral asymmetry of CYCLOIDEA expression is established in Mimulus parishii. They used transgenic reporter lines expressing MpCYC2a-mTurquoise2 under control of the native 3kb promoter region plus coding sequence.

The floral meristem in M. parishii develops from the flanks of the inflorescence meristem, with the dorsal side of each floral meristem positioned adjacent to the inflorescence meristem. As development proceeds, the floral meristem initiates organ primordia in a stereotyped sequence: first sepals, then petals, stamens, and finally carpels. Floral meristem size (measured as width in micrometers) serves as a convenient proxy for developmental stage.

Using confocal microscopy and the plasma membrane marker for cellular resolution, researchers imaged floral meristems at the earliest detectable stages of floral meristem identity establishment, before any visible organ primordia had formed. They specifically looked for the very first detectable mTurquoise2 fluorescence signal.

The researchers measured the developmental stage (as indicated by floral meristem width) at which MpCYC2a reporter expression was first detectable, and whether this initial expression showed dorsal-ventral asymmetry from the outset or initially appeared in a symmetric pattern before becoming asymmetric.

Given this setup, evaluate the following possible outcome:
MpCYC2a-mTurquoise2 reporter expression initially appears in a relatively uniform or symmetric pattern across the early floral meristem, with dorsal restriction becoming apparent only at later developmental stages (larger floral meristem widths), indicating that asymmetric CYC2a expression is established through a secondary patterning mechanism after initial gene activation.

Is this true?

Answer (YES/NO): YES